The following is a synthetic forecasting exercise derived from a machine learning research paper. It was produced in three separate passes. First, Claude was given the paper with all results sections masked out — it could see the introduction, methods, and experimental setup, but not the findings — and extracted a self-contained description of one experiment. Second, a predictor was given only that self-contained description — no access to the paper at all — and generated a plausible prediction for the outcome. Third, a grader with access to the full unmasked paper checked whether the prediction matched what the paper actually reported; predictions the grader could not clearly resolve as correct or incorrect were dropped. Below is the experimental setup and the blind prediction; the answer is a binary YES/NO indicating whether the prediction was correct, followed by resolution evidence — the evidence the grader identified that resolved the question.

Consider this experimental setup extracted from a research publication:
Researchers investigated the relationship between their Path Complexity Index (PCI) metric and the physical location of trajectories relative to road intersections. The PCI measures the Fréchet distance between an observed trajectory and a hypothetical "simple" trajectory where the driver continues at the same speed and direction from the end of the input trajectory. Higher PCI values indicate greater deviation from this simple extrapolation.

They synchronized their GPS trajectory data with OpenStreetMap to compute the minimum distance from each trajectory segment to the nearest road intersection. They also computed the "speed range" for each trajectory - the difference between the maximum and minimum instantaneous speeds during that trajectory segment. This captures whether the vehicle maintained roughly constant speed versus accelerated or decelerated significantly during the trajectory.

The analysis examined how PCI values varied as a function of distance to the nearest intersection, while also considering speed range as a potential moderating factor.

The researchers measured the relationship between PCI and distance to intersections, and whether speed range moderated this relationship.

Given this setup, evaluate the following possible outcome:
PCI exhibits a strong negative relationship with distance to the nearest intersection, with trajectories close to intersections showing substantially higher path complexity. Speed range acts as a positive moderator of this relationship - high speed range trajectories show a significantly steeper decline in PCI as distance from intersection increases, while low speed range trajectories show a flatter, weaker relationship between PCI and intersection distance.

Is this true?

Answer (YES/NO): YES